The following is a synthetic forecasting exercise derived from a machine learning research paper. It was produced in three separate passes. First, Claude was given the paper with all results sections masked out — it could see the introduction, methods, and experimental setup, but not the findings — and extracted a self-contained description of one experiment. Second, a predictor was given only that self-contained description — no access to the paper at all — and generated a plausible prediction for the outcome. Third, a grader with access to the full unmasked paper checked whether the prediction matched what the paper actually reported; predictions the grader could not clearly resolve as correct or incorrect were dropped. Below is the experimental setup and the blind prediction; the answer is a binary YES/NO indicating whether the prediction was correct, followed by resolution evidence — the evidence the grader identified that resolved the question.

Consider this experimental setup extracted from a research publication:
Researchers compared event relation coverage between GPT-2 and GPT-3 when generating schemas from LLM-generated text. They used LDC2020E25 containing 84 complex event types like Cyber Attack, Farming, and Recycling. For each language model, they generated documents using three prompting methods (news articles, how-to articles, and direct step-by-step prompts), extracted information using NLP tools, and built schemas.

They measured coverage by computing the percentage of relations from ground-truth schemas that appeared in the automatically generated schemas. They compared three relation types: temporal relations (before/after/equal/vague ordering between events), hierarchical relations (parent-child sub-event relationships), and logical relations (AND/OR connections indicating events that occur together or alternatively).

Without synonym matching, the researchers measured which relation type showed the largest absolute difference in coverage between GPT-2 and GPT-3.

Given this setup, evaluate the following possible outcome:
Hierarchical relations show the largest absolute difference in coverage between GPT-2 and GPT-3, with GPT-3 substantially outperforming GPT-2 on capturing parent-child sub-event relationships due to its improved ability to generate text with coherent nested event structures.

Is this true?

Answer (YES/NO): NO